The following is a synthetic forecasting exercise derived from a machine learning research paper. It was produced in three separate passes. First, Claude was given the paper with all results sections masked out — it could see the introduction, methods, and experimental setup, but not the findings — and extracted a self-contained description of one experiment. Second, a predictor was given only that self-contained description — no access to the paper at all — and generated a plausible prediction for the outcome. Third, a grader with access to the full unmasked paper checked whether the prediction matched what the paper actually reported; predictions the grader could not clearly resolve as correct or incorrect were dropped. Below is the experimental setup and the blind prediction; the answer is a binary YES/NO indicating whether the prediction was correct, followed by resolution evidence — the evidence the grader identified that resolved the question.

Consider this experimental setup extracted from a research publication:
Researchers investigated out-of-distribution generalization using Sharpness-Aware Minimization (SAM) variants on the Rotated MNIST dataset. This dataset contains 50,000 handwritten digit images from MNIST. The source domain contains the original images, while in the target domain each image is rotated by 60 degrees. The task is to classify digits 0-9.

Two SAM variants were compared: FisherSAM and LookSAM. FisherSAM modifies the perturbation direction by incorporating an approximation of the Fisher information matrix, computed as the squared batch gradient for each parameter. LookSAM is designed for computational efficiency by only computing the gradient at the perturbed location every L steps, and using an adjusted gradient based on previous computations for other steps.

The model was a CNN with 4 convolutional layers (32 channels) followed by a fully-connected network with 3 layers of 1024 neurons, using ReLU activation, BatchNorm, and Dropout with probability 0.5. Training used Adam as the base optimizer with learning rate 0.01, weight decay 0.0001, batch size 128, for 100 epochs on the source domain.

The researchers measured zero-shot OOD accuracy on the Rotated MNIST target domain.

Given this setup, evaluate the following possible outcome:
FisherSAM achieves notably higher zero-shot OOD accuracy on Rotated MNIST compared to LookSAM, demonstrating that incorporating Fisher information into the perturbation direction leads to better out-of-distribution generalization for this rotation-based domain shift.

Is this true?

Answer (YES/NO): YES